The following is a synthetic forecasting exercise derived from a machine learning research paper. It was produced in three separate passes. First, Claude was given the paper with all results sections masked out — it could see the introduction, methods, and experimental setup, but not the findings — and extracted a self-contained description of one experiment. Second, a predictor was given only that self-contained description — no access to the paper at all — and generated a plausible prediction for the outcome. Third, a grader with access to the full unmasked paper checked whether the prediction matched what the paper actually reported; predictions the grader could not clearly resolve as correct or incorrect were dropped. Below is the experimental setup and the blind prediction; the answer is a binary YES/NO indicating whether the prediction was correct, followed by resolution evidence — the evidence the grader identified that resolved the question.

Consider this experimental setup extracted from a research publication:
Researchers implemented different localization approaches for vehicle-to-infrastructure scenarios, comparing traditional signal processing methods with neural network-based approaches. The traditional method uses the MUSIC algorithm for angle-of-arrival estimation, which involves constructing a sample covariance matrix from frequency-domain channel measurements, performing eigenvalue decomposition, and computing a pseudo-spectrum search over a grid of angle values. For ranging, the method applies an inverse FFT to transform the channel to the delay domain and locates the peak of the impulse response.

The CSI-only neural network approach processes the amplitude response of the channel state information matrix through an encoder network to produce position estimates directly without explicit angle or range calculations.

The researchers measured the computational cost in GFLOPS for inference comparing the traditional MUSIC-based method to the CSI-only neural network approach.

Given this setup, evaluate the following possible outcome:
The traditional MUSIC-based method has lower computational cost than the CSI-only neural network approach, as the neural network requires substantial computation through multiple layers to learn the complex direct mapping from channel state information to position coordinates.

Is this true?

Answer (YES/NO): YES